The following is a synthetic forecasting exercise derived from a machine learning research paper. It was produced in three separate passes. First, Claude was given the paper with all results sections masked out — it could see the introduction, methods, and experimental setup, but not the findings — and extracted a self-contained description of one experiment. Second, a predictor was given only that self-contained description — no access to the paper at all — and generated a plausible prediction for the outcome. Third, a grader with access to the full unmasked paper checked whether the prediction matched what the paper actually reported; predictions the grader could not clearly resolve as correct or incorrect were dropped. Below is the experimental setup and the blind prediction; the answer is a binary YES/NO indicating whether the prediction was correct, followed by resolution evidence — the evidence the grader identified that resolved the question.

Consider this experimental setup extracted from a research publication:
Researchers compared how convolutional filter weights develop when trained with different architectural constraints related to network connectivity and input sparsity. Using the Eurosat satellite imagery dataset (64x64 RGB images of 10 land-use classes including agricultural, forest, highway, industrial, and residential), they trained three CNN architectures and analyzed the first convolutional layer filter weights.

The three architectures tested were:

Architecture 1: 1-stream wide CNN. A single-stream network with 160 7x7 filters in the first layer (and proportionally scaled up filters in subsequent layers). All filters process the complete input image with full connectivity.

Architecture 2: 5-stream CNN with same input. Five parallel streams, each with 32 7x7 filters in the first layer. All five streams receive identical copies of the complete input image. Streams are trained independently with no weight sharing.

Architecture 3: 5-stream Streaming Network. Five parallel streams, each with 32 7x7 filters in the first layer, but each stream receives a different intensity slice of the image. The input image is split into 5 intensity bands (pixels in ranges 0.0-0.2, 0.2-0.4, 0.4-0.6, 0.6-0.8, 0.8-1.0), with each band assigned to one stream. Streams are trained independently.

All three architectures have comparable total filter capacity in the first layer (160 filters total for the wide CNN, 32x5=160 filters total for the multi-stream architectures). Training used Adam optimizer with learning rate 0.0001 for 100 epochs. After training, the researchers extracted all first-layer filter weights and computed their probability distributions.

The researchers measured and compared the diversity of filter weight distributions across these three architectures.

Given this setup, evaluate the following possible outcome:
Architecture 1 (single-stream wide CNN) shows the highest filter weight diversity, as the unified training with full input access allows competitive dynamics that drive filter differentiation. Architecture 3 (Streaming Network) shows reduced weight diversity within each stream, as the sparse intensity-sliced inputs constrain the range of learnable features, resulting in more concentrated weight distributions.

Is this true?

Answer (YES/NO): NO